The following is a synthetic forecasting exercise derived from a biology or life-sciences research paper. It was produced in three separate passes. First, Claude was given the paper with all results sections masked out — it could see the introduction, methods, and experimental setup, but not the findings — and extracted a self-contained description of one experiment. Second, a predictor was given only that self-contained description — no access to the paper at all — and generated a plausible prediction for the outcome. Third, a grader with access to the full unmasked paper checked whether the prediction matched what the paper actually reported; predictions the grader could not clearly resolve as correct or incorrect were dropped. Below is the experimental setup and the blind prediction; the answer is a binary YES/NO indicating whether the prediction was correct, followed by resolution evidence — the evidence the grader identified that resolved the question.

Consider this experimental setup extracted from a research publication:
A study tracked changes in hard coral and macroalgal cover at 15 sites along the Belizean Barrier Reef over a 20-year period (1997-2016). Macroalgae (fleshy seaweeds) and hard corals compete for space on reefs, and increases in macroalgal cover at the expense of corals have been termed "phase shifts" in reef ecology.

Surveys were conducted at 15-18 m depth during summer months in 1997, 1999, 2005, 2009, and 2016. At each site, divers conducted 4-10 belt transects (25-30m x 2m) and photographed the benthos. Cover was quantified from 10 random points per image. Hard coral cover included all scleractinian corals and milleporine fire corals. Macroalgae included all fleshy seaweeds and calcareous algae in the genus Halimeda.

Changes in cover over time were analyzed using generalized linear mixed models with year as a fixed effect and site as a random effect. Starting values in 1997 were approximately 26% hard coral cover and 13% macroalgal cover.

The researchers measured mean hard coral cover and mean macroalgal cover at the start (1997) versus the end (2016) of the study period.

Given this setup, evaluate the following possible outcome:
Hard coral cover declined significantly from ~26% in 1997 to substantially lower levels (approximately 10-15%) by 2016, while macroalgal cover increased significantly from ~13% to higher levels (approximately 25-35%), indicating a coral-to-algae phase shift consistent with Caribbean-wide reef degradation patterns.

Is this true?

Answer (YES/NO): NO